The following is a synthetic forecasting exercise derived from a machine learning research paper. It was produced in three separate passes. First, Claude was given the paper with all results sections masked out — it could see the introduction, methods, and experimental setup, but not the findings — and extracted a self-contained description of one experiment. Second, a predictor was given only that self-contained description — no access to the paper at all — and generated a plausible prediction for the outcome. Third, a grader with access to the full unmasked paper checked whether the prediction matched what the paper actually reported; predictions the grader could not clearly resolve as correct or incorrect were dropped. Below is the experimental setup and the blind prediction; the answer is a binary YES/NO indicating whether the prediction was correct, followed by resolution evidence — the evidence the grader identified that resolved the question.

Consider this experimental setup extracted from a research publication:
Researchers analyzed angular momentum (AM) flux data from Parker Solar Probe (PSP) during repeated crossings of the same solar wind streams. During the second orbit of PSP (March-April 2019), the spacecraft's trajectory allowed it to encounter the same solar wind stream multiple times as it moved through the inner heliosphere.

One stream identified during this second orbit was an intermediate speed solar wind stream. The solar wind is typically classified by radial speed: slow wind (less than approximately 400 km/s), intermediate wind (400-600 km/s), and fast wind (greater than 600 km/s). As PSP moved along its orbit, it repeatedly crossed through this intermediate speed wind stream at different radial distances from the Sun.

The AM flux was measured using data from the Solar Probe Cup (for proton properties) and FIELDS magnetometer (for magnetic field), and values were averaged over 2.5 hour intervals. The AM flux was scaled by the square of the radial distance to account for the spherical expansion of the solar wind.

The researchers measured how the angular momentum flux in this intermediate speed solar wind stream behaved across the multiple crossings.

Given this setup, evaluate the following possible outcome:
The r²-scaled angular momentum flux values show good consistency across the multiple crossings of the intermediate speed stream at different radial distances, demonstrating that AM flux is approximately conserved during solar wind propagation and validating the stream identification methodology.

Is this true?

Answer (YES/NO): NO